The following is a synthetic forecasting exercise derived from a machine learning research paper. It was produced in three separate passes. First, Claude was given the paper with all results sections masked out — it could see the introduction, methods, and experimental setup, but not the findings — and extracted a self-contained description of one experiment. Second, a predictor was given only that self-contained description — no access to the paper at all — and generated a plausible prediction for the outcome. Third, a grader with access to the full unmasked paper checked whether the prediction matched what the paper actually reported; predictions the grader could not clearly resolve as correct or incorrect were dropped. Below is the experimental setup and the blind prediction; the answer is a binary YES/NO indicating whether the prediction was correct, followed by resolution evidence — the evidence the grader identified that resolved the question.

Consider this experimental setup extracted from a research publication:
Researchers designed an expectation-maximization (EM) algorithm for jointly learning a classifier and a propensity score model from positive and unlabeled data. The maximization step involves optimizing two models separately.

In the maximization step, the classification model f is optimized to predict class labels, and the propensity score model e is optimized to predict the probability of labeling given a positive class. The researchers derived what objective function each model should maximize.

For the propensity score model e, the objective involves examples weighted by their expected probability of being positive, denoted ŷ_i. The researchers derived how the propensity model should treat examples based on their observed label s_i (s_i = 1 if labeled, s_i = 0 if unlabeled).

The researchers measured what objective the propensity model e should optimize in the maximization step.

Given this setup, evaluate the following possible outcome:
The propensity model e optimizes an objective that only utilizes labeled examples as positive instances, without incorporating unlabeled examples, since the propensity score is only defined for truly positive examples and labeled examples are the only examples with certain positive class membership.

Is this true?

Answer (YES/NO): NO